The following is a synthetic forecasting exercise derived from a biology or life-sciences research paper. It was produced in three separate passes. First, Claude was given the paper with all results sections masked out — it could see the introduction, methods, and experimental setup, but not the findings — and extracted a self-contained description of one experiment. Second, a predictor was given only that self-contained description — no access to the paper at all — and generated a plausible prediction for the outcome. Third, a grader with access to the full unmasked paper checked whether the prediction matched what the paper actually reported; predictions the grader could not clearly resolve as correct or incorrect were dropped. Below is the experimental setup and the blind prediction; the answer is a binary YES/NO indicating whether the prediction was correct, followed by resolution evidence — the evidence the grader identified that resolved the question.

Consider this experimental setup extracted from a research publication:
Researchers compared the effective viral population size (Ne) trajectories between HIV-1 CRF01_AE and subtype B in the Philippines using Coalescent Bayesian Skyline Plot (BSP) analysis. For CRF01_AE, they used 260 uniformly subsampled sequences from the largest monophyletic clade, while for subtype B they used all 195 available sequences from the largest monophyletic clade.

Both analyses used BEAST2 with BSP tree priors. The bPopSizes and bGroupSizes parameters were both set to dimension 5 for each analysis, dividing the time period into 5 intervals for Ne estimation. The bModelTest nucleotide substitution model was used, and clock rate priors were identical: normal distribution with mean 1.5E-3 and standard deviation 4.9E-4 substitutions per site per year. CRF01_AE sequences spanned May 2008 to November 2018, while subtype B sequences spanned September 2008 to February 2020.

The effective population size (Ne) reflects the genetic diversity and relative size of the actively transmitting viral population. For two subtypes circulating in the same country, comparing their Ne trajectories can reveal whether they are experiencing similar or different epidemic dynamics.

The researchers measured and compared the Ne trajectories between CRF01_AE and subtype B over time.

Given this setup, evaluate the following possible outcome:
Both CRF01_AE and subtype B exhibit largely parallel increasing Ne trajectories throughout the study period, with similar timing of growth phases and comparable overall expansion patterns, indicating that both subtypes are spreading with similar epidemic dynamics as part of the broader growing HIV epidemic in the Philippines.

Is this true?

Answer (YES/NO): NO